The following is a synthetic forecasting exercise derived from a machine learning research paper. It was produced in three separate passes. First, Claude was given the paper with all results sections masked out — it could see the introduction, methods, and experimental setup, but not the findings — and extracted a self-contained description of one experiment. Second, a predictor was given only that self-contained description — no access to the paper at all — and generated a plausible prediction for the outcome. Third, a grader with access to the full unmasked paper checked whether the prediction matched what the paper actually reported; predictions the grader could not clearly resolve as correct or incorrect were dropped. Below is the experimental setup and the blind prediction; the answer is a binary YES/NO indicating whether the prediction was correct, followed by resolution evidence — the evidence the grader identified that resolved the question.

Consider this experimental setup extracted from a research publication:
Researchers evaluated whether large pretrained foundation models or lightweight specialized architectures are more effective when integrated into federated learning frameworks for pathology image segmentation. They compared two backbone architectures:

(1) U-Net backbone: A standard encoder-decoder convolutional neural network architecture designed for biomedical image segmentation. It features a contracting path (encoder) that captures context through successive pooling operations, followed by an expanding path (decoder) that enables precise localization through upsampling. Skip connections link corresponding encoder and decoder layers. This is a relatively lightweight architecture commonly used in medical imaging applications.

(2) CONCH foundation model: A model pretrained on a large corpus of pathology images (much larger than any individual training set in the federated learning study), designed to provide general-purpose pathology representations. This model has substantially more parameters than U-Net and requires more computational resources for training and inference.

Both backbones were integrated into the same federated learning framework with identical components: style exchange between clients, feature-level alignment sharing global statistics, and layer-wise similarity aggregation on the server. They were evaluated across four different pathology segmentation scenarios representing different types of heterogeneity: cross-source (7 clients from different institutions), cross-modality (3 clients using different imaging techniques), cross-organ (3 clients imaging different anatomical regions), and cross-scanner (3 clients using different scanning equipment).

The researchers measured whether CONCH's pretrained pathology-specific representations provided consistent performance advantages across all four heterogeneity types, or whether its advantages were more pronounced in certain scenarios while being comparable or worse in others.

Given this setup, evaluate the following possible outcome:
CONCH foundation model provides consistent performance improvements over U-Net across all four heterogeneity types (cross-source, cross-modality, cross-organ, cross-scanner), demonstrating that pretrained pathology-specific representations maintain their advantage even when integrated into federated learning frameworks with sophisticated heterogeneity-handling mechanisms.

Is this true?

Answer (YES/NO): YES